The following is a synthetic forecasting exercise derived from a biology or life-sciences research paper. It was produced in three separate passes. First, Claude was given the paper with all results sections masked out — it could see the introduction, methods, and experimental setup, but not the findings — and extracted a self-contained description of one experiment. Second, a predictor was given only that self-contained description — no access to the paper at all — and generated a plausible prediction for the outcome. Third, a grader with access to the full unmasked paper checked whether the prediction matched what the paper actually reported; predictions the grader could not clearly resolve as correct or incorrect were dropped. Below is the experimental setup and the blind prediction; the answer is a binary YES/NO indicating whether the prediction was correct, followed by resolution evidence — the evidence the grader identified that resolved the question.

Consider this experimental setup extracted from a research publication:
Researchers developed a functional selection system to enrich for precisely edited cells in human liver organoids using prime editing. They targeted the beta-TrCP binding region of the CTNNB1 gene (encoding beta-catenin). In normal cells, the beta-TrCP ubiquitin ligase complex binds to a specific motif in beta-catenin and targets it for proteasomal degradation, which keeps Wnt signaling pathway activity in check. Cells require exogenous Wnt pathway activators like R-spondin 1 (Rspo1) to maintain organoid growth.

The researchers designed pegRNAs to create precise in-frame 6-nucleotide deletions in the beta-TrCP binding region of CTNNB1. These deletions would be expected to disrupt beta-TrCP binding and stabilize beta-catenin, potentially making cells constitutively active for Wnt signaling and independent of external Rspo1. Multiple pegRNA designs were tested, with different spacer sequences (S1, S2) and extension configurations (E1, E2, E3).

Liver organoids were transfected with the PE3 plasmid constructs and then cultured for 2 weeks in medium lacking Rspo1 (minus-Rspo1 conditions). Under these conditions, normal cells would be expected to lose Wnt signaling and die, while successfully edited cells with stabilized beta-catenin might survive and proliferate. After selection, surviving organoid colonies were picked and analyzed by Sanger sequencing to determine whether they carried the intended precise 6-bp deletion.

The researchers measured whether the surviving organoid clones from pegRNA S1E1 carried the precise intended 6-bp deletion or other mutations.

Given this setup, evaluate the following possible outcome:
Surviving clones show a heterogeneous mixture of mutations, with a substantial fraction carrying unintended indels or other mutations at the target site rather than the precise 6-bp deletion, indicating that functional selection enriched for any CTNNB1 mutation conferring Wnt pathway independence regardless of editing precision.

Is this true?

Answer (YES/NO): NO